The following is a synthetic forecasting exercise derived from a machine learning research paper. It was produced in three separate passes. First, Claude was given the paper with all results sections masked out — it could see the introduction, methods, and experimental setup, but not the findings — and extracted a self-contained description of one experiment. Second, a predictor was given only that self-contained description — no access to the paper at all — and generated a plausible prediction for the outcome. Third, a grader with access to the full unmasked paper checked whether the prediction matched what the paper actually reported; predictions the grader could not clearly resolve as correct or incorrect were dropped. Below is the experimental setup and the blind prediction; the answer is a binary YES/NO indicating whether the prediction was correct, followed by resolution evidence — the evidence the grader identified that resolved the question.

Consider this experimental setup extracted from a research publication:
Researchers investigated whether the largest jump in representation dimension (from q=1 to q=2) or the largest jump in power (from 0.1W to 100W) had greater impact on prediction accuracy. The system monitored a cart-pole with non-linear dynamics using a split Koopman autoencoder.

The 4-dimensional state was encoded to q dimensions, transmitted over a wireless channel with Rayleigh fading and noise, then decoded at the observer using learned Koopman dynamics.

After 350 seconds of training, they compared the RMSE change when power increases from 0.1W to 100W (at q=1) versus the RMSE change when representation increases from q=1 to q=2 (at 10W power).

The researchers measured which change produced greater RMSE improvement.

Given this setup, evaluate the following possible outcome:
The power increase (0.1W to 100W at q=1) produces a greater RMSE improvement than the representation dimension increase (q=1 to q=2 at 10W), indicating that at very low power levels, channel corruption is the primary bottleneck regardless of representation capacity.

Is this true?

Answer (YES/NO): NO